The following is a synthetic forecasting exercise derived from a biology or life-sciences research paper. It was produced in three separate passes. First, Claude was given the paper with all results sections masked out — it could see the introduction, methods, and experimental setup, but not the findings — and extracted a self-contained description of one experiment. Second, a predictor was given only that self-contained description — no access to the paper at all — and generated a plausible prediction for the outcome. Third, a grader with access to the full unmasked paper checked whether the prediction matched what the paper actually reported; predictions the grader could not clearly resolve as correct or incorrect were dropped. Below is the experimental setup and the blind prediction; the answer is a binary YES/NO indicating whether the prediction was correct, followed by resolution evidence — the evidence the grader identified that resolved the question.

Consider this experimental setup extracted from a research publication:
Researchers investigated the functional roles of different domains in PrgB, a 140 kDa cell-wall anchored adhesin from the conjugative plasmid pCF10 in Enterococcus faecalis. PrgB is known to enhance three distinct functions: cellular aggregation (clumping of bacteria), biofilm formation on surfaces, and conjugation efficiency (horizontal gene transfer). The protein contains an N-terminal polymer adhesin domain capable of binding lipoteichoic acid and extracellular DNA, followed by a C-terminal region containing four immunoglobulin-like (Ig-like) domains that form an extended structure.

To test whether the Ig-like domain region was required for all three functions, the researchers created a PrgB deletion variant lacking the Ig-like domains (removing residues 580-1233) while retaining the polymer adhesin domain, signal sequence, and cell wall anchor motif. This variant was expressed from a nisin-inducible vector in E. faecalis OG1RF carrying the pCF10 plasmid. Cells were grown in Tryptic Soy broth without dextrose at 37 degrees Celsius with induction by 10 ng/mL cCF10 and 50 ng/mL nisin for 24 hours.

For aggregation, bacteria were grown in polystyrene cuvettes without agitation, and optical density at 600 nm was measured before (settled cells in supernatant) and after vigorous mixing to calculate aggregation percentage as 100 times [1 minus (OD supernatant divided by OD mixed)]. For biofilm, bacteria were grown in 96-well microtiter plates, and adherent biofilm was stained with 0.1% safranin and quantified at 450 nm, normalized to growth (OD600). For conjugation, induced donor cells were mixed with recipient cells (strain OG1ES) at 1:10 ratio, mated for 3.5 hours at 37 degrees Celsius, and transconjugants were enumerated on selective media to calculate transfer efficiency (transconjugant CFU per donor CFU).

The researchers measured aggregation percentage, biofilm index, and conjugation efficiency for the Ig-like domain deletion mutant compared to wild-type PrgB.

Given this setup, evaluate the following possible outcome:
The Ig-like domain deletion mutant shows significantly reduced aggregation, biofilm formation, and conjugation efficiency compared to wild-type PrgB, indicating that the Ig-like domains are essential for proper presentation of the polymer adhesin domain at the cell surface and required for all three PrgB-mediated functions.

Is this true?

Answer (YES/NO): YES